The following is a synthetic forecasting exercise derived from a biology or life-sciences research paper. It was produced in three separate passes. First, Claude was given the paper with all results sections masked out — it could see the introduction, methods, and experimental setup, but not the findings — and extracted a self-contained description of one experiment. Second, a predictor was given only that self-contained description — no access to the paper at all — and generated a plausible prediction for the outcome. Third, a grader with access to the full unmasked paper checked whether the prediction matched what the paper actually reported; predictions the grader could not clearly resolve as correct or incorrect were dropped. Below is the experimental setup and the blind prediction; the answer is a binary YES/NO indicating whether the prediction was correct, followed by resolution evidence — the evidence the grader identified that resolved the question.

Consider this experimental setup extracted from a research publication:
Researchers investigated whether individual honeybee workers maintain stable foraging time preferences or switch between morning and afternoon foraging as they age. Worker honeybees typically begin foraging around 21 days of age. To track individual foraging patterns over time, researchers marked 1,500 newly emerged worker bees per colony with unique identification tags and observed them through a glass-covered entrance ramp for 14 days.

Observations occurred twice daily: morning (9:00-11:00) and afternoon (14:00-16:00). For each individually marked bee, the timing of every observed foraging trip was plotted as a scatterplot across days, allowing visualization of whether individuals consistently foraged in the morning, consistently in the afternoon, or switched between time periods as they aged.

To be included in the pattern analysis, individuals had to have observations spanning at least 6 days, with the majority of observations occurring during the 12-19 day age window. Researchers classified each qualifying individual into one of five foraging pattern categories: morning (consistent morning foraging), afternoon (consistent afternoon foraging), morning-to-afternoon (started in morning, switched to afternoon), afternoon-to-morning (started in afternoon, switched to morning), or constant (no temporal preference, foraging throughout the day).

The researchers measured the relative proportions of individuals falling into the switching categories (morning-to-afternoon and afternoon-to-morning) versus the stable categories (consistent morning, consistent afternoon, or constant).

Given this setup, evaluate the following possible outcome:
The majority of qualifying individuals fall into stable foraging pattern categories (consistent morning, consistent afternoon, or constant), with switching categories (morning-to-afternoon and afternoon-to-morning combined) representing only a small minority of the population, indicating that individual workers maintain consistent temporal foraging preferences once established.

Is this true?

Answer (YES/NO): YES